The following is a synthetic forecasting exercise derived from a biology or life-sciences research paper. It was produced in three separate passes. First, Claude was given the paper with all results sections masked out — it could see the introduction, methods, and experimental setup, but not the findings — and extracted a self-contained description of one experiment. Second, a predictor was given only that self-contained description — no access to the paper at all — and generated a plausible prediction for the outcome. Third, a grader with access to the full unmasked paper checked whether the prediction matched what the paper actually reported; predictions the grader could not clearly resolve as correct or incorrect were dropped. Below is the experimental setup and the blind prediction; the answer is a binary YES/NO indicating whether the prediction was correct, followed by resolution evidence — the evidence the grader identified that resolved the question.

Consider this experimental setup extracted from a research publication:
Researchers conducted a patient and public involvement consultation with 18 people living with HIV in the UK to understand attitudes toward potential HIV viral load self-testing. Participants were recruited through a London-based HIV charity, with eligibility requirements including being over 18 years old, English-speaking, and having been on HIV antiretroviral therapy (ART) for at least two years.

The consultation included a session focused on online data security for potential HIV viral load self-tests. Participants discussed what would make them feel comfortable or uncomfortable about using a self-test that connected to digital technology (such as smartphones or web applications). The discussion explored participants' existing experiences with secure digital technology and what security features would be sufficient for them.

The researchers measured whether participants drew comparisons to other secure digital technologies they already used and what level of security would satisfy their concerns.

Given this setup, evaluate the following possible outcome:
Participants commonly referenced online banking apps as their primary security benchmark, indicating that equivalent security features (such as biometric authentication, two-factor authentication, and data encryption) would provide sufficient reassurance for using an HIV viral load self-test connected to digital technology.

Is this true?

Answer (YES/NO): YES